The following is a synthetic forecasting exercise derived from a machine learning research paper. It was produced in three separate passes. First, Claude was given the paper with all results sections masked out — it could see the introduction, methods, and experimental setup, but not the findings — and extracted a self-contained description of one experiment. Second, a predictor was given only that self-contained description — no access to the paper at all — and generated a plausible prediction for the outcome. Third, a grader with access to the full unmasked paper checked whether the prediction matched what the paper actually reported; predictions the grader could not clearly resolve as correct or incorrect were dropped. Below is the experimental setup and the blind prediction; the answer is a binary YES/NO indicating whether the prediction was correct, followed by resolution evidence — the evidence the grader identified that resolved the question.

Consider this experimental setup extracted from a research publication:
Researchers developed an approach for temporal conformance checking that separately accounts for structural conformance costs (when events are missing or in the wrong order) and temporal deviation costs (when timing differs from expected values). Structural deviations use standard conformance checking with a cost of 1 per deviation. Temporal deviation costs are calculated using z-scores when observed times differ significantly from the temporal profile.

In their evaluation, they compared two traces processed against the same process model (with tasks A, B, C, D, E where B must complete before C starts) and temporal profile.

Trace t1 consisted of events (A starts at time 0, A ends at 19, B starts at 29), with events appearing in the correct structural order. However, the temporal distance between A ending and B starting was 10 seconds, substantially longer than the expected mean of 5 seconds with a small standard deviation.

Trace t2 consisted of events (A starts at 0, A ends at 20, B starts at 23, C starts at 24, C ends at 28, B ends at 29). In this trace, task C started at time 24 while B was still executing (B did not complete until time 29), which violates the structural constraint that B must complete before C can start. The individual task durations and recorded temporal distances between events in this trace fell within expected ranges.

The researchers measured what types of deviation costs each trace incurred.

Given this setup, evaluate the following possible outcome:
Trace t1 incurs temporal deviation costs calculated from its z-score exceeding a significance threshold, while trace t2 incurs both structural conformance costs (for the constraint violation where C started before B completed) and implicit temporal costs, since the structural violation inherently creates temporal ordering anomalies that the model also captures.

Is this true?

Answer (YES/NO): NO